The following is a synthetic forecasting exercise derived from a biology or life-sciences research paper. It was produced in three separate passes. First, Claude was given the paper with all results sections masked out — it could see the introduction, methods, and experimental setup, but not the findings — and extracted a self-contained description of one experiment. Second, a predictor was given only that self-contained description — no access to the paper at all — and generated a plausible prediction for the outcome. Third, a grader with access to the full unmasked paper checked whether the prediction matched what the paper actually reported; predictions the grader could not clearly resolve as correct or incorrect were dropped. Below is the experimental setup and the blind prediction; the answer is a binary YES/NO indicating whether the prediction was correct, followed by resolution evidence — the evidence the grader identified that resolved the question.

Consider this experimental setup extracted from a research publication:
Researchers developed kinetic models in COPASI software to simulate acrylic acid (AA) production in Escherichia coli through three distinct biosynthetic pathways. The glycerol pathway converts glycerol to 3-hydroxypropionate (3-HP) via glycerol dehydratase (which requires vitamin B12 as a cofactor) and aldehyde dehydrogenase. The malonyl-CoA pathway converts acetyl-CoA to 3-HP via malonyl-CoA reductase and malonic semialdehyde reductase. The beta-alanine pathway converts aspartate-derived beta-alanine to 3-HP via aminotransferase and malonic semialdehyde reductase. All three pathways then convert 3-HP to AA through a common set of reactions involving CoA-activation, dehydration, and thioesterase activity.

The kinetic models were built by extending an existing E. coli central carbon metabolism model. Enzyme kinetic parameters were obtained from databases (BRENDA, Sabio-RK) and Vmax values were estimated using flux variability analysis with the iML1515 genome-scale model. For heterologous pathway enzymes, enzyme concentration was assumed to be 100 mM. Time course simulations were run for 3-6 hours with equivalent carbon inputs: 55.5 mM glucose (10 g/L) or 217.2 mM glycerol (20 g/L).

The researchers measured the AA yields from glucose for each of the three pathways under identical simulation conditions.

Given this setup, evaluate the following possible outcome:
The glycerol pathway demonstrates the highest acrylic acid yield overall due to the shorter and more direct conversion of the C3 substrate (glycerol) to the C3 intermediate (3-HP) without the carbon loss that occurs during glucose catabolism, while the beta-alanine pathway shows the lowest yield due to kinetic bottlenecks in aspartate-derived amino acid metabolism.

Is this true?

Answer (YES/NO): NO